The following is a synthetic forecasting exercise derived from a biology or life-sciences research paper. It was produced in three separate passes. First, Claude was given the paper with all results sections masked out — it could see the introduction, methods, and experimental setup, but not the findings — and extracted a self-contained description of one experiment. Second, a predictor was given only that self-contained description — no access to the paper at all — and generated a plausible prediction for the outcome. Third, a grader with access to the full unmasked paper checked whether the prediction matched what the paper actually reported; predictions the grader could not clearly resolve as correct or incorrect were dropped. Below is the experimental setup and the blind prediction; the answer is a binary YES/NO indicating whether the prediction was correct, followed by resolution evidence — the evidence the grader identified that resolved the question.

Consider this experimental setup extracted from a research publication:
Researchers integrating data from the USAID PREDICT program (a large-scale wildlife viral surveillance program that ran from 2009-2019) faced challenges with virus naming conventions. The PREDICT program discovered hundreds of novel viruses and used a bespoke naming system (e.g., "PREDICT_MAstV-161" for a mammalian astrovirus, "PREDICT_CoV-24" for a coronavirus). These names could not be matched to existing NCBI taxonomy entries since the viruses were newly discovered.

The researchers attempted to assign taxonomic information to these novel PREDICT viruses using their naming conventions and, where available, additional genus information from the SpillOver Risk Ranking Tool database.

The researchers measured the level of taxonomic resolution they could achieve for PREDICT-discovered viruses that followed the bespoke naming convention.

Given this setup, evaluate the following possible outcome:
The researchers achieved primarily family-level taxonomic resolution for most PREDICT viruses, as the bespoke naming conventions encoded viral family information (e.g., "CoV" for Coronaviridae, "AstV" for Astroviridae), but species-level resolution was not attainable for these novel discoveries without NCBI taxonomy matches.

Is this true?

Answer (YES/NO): NO